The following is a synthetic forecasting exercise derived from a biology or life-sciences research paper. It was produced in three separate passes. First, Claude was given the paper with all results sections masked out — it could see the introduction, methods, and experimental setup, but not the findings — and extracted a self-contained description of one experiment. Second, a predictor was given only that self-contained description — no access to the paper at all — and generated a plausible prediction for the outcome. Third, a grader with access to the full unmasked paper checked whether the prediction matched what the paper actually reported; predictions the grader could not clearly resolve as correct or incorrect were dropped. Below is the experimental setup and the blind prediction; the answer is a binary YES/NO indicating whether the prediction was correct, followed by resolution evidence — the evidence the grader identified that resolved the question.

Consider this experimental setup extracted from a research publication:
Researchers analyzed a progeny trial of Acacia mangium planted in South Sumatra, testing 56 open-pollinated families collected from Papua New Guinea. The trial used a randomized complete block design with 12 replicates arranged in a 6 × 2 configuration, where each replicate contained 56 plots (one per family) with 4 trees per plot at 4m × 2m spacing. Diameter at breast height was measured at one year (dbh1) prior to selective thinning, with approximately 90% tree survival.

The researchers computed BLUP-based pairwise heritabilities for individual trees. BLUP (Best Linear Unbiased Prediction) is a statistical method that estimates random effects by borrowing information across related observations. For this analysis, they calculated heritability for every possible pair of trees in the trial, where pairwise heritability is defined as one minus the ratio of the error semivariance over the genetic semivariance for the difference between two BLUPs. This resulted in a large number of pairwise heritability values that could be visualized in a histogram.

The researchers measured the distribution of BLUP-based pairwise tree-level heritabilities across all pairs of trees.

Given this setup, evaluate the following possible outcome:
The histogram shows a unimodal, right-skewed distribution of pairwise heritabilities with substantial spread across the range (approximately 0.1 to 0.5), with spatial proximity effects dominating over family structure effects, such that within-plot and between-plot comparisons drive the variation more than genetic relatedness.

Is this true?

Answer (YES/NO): NO